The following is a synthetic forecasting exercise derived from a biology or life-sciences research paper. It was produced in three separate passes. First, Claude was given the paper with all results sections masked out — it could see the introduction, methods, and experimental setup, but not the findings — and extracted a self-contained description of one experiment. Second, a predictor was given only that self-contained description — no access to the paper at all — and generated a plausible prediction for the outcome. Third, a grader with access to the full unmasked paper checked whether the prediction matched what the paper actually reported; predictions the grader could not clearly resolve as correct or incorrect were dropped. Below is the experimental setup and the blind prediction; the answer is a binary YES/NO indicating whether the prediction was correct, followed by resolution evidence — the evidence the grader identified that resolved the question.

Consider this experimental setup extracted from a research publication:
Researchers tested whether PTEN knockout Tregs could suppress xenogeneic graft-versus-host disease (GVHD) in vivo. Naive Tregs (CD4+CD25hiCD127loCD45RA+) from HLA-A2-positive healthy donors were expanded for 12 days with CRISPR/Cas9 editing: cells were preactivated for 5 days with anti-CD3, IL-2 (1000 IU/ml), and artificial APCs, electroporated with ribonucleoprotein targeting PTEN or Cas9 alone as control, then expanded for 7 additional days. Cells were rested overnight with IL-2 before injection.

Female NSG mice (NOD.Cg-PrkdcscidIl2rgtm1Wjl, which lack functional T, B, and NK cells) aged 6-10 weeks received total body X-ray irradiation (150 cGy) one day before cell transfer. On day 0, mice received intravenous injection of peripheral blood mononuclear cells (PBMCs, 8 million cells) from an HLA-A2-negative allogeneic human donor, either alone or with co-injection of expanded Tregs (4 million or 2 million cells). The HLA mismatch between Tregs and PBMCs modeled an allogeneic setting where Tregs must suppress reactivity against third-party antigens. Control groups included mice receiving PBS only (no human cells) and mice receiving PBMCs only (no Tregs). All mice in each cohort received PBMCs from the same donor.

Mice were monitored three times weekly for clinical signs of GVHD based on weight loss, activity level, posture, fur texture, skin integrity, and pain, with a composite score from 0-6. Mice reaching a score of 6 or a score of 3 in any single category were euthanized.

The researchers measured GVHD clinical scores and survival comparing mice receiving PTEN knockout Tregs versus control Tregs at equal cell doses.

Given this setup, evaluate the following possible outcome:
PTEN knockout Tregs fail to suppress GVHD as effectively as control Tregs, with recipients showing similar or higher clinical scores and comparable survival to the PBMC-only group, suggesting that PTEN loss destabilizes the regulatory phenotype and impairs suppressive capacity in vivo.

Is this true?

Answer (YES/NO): NO